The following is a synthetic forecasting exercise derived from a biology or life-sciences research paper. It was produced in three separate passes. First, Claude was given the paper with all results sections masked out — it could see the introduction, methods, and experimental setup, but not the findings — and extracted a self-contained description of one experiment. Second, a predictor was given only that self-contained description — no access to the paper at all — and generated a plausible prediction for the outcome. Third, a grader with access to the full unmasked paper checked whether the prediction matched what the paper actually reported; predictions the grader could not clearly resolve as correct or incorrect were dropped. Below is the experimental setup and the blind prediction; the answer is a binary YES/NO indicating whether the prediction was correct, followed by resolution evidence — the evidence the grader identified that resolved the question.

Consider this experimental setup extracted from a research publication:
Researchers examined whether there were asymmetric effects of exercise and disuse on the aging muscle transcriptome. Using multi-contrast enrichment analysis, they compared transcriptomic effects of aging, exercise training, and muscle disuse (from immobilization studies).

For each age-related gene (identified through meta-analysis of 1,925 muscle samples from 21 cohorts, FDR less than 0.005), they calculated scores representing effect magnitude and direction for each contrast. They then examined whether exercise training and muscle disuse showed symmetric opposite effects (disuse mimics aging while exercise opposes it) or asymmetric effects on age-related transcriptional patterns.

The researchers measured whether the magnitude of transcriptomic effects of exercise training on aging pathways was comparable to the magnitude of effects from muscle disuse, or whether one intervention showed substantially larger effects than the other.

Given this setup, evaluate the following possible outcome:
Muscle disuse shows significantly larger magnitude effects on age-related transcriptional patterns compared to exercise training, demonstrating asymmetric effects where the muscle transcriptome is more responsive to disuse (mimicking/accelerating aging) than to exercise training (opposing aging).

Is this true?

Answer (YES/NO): YES